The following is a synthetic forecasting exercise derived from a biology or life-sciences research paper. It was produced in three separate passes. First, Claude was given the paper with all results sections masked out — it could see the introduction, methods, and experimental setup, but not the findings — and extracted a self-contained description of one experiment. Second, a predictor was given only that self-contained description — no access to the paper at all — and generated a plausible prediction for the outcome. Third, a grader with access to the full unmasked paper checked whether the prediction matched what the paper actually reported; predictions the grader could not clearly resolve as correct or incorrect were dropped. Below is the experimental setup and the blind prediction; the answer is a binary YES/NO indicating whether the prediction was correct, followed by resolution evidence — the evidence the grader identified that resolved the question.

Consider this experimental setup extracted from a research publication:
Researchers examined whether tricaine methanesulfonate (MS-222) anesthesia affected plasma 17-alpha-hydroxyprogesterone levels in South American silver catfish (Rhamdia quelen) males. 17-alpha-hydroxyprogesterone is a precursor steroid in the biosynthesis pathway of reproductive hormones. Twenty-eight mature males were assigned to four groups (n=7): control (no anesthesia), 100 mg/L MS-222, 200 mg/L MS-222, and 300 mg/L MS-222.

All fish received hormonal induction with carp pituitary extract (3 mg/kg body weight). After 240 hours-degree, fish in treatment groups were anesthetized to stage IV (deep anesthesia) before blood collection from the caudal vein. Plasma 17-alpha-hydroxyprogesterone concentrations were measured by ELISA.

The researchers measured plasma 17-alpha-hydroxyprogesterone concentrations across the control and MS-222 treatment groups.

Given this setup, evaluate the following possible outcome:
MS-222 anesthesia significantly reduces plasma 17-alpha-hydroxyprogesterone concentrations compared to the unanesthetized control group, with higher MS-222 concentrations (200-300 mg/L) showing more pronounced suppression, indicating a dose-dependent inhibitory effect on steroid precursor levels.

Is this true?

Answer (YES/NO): NO